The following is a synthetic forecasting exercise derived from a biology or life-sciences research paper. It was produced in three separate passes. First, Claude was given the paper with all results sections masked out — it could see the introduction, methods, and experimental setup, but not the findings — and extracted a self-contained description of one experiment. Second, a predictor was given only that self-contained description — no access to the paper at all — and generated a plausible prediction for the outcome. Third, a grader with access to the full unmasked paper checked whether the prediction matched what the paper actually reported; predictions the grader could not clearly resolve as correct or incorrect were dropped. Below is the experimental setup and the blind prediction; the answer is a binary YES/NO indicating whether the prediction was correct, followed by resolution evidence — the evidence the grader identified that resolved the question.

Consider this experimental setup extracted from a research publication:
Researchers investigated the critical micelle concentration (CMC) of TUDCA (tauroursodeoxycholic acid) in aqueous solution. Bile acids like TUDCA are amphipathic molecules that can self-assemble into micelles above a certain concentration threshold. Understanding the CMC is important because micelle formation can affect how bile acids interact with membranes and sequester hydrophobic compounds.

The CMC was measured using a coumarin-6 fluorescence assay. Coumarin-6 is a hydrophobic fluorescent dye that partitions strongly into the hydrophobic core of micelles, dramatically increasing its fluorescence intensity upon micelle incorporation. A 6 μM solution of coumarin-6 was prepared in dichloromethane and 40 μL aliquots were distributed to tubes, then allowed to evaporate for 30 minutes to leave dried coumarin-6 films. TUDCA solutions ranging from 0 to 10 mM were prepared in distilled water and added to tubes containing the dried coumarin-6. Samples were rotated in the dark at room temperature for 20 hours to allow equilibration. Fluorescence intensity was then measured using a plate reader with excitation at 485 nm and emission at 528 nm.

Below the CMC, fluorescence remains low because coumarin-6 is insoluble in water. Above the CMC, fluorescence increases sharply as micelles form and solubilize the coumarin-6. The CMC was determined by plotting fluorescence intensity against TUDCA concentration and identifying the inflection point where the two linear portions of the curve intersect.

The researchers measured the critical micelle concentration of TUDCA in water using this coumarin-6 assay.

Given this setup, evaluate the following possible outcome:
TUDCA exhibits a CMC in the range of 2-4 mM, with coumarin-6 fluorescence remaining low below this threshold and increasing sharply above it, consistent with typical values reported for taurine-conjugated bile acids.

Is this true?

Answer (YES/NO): NO